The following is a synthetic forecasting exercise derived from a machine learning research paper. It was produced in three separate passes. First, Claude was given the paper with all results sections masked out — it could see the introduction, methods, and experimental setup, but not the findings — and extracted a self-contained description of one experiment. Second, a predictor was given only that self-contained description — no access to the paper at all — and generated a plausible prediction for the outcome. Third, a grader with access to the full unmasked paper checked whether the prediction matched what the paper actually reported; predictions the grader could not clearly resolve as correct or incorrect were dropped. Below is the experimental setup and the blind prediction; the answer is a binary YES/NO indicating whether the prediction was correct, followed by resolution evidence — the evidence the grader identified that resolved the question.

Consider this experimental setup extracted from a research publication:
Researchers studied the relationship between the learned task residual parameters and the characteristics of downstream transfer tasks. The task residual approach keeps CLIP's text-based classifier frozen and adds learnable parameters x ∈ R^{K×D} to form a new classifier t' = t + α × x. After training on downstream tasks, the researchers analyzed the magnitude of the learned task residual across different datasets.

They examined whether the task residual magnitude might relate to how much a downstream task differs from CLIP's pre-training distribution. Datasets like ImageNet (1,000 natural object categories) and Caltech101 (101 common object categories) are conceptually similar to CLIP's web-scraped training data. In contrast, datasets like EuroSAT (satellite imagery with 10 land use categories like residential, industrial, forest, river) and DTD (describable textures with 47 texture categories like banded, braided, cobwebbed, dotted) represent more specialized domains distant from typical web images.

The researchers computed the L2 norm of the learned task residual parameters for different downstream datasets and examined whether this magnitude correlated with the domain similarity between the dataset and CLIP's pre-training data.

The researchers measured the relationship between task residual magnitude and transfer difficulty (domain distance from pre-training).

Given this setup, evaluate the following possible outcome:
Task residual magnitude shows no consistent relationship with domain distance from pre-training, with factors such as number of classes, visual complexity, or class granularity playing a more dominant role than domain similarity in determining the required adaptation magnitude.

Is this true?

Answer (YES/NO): NO